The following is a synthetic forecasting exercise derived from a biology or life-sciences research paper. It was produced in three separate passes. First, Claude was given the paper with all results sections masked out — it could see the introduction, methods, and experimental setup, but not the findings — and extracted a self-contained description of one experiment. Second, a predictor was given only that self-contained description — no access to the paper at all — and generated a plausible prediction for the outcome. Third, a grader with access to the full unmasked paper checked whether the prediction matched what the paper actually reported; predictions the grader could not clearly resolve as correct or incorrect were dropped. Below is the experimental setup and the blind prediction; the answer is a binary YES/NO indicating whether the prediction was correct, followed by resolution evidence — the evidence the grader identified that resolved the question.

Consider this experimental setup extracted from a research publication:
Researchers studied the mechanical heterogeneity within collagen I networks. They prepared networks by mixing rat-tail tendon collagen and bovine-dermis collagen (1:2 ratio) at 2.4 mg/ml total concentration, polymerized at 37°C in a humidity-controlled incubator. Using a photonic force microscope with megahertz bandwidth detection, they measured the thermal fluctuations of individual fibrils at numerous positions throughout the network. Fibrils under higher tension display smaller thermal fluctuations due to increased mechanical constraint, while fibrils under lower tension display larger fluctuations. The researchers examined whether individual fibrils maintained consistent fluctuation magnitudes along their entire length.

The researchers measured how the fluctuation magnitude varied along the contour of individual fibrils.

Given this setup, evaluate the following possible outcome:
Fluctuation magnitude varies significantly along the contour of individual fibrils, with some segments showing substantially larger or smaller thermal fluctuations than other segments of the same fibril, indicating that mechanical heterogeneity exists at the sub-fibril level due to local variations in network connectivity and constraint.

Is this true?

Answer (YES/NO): NO